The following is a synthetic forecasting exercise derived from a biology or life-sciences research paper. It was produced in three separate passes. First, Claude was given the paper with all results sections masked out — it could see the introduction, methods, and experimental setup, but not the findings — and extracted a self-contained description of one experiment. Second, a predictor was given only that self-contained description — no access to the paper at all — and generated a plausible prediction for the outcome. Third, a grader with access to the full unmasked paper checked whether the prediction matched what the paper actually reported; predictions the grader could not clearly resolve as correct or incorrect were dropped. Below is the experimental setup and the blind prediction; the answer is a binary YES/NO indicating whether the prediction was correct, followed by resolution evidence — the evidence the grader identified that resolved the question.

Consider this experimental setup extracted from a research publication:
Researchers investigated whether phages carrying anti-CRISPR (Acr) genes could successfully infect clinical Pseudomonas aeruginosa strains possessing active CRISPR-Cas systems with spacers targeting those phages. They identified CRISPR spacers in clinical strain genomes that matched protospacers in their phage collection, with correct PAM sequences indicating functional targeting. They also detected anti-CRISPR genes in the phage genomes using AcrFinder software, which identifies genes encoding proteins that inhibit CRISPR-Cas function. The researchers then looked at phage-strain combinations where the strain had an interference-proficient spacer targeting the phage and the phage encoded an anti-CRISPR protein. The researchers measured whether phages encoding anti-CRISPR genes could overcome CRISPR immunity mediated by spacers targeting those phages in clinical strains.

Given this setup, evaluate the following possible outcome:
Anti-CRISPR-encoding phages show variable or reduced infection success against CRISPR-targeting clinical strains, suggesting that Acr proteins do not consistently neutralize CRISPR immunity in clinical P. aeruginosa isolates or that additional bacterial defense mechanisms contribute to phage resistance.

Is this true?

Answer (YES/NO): YES